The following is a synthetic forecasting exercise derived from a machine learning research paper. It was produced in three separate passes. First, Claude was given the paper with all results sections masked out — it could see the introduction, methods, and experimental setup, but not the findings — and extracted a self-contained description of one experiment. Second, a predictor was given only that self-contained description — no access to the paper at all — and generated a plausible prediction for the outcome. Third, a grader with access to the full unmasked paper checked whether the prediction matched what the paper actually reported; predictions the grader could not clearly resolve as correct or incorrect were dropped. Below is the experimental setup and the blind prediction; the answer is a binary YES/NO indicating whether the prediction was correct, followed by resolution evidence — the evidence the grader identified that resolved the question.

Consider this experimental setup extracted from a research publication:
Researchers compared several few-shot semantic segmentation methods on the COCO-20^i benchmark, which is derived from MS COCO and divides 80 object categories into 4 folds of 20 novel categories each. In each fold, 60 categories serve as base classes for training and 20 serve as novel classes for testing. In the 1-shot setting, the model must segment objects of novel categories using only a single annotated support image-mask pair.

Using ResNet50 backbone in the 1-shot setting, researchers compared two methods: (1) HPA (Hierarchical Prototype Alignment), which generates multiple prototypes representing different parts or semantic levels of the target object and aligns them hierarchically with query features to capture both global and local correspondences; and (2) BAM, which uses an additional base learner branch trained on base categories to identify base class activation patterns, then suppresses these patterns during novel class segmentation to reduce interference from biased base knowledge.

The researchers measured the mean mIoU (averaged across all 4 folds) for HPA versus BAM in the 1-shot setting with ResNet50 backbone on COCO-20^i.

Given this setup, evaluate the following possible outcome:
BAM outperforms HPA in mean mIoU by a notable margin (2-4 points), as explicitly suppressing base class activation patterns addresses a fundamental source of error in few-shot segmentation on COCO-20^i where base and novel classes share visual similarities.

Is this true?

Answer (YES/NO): YES